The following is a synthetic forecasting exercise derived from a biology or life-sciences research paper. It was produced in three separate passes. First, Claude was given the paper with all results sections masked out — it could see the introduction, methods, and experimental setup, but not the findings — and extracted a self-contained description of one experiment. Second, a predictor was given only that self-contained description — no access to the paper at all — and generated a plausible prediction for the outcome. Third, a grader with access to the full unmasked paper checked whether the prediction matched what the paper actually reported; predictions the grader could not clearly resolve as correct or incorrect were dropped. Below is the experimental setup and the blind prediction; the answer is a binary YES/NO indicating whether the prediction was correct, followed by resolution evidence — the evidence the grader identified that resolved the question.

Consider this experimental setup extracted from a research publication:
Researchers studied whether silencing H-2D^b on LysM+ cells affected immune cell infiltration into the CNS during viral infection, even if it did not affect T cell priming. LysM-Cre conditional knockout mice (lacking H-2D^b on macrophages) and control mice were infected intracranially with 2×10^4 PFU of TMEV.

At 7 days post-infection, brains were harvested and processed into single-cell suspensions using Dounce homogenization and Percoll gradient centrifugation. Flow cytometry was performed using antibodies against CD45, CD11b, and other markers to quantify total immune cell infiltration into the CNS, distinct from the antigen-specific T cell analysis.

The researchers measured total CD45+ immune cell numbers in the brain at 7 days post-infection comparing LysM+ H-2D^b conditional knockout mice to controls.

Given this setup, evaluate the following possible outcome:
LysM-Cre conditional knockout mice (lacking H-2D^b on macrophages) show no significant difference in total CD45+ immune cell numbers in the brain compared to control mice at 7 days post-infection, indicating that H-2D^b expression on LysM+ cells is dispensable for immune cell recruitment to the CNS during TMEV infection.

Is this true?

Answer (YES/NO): NO